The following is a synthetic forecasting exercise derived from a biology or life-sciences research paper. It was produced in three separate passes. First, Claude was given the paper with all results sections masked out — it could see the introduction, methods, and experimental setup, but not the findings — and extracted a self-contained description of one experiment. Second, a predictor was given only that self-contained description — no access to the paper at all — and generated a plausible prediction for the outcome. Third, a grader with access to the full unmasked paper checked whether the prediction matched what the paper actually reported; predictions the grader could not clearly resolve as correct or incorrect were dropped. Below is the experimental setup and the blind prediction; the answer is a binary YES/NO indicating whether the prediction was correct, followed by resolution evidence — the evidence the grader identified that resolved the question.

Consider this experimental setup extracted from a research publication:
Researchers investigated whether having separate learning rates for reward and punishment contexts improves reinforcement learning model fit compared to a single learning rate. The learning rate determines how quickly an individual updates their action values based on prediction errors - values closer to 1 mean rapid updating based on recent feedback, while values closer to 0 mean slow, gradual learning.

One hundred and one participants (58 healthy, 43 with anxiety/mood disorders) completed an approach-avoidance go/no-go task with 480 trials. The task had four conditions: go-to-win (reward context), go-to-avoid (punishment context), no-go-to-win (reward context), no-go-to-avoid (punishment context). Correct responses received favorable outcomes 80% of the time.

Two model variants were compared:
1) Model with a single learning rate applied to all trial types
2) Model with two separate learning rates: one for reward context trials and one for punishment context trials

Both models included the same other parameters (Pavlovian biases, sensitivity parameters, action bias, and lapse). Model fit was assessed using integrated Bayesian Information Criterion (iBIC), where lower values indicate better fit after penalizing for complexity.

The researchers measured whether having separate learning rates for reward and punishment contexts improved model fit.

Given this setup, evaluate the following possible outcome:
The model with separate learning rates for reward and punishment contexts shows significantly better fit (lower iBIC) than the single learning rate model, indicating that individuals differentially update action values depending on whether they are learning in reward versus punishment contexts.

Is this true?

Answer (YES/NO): YES